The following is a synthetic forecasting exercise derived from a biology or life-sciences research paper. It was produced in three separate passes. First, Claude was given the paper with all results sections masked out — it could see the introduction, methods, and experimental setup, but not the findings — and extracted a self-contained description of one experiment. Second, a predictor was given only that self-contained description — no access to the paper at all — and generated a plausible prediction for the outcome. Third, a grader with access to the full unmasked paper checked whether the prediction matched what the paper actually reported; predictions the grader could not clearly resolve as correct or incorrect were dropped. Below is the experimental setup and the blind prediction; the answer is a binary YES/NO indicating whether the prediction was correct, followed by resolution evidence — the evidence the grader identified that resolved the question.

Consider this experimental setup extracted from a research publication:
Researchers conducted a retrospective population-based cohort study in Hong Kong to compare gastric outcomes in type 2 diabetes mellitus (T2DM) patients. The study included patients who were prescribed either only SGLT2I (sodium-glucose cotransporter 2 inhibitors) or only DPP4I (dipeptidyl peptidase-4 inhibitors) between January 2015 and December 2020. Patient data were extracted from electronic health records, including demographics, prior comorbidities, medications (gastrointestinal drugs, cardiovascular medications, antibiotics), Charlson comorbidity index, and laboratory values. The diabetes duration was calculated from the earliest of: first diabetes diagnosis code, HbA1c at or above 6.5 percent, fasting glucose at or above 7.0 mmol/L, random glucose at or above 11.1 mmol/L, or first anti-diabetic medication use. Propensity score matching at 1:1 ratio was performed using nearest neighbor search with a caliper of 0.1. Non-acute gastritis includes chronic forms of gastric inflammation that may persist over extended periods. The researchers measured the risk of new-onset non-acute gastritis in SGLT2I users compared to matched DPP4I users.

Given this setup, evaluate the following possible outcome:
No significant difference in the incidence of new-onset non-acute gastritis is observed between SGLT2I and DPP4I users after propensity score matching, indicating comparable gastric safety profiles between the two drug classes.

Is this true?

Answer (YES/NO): NO